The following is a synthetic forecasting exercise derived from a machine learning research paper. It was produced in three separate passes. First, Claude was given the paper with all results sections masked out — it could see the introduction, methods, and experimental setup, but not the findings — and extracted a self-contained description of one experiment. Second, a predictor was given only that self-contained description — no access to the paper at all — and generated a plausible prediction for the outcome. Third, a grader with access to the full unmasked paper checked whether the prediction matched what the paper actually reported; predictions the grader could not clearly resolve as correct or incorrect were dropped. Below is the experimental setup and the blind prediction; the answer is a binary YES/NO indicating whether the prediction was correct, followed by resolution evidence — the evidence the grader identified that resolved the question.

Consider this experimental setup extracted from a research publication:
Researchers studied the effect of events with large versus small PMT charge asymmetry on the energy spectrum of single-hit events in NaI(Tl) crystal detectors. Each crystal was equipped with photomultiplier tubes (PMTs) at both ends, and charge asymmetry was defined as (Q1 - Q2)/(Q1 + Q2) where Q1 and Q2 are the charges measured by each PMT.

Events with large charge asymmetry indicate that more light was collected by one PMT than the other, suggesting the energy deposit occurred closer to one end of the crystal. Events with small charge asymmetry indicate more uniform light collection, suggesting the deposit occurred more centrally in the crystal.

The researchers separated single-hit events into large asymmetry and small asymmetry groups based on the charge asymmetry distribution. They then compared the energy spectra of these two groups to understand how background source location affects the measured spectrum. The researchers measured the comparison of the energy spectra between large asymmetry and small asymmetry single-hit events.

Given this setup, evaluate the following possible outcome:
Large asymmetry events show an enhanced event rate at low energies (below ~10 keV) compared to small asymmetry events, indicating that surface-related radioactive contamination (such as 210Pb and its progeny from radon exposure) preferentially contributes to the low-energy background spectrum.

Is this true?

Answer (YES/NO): NO